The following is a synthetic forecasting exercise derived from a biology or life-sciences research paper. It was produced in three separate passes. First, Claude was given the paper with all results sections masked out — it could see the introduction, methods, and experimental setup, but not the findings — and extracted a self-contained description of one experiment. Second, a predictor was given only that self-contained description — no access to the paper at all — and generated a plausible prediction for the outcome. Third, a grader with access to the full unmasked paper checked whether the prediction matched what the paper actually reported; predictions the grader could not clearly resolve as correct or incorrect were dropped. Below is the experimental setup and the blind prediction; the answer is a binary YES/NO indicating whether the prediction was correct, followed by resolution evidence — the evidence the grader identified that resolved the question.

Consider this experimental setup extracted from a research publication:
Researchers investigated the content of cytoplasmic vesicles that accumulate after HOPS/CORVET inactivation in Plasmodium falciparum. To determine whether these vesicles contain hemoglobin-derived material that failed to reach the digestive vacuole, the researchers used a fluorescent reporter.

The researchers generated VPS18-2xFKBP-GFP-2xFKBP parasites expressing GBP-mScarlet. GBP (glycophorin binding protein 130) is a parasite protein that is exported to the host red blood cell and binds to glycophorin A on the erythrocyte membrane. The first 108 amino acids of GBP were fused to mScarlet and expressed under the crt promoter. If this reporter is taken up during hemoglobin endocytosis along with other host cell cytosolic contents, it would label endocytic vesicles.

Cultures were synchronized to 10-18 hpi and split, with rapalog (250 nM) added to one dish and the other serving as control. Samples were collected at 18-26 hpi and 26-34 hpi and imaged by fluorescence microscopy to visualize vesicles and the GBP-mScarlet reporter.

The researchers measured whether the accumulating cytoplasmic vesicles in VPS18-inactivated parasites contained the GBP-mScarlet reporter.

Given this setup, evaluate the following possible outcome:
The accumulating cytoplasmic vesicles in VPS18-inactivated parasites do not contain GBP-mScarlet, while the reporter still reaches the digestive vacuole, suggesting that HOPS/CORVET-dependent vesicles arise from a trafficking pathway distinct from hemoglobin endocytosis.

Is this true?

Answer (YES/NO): NO